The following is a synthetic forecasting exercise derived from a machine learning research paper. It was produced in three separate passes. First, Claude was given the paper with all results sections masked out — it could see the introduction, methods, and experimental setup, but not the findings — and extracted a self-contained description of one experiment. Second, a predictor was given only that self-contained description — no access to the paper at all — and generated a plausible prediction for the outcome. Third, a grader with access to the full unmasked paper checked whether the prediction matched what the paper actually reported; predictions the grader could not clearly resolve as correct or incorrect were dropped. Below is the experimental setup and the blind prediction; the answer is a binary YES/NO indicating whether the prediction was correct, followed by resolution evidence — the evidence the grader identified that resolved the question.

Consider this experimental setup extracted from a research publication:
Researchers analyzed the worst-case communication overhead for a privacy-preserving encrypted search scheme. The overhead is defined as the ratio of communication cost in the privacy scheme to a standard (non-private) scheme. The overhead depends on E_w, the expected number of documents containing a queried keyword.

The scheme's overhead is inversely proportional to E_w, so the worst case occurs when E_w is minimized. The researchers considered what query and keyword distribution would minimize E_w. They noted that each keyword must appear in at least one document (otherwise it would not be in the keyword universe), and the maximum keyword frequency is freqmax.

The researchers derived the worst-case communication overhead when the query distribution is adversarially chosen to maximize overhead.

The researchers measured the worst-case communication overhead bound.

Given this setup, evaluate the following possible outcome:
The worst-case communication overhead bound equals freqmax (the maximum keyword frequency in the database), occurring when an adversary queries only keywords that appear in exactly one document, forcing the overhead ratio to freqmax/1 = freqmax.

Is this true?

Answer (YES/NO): NO